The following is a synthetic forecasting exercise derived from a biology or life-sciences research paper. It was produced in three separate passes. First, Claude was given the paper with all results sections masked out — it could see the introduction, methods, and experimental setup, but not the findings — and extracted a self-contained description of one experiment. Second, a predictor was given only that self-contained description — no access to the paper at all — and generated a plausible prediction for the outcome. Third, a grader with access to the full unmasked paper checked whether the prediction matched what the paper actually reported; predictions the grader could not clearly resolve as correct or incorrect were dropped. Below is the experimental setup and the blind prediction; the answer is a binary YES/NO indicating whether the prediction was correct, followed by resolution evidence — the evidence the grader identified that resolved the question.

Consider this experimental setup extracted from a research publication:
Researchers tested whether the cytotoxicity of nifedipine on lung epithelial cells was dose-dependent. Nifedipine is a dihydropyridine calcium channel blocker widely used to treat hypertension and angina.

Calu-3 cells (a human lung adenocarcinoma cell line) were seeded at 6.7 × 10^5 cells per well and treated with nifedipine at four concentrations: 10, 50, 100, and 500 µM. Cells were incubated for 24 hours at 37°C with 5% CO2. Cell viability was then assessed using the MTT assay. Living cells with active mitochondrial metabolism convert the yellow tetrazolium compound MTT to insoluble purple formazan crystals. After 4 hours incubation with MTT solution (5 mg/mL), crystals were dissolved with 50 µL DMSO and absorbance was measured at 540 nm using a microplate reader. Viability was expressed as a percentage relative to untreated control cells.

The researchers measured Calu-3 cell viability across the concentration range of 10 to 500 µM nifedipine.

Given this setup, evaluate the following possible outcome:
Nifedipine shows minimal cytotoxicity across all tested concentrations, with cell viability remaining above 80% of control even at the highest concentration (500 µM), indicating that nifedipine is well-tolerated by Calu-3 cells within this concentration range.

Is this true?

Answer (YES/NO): NO